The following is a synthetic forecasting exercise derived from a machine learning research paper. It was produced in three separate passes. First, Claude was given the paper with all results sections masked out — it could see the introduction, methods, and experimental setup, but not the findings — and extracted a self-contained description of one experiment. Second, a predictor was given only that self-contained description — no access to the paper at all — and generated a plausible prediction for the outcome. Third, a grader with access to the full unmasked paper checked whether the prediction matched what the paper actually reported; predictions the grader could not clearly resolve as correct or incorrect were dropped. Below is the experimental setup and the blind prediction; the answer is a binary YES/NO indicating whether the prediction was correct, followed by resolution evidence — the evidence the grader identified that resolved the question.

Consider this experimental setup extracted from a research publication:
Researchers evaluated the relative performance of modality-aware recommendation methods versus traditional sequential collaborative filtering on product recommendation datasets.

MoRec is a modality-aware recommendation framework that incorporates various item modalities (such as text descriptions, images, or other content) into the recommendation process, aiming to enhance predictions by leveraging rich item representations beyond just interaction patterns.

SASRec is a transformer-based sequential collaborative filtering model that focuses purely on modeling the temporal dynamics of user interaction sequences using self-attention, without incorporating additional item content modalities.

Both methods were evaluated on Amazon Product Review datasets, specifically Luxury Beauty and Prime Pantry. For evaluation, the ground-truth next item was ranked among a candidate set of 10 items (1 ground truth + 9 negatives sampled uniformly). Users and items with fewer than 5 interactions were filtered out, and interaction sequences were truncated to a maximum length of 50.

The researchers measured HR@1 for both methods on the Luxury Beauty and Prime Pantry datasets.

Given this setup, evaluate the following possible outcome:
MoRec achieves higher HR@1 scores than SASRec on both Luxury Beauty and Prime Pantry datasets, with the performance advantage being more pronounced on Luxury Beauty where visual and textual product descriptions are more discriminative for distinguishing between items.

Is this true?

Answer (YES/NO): NO